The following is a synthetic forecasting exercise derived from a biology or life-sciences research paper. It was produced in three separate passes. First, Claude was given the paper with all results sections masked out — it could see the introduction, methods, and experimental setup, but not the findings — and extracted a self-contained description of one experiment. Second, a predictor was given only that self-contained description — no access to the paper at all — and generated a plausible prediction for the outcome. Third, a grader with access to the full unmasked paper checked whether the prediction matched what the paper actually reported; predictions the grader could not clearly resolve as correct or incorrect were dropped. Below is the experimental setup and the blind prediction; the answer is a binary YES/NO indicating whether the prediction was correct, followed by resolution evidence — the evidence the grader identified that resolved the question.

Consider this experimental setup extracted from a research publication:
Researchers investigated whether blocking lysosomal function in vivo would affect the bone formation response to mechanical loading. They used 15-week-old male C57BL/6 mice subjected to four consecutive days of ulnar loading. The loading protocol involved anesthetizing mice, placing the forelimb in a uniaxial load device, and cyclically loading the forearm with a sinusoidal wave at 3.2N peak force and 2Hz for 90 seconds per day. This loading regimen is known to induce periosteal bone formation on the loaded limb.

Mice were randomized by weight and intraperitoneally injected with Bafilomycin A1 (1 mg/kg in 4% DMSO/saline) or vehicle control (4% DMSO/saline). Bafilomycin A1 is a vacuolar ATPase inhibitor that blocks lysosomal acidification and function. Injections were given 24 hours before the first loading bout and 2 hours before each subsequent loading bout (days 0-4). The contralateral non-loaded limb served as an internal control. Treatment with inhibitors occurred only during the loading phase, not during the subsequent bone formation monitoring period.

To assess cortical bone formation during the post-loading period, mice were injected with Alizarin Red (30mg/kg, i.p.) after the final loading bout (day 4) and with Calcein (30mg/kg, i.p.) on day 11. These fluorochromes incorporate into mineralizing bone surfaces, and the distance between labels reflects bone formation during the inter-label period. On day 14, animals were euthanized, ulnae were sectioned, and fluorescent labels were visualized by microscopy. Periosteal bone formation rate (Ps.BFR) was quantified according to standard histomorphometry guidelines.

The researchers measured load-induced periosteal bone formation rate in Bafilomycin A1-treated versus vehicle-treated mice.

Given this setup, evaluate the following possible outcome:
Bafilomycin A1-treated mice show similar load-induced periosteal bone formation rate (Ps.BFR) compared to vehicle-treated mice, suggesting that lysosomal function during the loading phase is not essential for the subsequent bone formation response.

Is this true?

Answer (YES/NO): NO